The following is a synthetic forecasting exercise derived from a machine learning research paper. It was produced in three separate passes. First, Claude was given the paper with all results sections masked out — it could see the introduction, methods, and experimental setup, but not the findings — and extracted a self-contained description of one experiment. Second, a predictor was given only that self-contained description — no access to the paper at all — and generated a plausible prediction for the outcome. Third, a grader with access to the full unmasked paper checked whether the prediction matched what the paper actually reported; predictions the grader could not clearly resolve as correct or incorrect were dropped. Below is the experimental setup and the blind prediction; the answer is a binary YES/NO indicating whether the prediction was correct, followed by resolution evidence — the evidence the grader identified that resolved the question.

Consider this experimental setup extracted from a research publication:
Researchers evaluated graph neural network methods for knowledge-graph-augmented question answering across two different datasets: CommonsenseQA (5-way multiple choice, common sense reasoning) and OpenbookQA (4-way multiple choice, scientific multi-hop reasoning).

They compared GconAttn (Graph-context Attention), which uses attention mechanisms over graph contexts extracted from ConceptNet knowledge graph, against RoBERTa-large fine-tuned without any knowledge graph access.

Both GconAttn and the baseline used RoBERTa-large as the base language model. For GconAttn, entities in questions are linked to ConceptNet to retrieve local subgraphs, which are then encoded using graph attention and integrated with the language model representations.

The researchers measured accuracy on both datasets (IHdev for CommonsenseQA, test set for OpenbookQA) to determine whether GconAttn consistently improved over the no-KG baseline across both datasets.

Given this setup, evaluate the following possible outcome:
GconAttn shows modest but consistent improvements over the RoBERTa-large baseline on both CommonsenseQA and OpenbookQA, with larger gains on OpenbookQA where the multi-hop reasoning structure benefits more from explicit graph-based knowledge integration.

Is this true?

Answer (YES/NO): NO